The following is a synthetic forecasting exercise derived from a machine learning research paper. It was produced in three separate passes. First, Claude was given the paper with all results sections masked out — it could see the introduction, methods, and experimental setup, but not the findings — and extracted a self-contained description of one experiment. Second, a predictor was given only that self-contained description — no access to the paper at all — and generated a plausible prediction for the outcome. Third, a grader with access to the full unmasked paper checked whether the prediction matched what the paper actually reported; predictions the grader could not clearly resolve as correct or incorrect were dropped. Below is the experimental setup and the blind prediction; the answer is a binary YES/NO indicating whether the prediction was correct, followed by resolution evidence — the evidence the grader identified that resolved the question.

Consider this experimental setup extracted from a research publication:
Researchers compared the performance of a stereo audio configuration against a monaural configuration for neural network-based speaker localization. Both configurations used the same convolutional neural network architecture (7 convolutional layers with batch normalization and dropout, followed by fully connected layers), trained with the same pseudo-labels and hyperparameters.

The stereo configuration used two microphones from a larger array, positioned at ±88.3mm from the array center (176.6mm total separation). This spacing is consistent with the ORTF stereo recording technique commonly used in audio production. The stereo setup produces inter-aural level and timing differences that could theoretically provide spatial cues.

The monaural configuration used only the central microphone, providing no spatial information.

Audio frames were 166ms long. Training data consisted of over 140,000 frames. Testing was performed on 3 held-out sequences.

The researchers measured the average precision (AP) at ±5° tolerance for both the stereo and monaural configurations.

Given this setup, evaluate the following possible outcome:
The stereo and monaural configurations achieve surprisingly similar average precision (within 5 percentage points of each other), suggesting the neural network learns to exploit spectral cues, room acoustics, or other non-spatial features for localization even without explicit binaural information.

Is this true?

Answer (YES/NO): NO